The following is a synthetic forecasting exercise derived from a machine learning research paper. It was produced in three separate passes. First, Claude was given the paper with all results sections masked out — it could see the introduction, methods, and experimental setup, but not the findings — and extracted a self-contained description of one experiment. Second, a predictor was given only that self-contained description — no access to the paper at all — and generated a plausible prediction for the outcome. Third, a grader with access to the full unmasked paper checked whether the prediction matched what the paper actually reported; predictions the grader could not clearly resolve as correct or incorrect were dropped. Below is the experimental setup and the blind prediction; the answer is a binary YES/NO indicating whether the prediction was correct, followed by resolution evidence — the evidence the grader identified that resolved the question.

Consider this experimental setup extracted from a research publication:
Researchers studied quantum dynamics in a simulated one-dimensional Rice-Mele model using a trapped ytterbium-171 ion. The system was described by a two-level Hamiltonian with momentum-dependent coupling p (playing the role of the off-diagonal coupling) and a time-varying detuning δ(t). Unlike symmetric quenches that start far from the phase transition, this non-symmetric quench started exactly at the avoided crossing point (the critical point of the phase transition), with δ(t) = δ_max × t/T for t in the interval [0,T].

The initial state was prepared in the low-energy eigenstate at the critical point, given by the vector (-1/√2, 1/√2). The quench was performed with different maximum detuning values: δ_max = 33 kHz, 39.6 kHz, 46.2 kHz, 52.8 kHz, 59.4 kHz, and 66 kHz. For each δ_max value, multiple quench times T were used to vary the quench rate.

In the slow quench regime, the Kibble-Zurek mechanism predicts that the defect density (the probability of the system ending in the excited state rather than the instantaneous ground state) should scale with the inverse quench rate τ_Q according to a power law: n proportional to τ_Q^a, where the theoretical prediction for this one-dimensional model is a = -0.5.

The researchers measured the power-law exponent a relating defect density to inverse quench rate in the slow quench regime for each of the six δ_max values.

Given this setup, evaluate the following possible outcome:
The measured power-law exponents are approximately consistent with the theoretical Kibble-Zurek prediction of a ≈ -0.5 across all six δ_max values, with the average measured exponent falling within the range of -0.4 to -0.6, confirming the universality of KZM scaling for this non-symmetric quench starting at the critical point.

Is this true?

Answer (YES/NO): YES